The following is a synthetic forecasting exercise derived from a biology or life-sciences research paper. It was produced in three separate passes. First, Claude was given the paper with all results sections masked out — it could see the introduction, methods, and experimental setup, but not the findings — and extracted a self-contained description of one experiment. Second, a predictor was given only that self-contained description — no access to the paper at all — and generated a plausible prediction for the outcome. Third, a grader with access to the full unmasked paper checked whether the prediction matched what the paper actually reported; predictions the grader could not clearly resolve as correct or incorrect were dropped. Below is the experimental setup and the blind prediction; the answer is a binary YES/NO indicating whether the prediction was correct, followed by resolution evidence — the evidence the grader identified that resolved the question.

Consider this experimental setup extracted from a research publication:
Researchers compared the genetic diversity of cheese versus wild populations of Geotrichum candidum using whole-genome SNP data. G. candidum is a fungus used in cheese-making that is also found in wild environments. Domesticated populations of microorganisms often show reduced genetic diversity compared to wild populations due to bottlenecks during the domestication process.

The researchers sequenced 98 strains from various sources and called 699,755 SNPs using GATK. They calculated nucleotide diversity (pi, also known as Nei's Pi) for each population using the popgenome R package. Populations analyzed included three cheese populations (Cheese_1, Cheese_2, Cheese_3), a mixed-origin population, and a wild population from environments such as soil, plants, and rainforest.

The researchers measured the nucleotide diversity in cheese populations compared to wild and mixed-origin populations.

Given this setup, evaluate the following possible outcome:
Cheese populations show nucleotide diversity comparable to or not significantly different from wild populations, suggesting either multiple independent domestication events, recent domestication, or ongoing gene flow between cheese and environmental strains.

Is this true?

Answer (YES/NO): NO